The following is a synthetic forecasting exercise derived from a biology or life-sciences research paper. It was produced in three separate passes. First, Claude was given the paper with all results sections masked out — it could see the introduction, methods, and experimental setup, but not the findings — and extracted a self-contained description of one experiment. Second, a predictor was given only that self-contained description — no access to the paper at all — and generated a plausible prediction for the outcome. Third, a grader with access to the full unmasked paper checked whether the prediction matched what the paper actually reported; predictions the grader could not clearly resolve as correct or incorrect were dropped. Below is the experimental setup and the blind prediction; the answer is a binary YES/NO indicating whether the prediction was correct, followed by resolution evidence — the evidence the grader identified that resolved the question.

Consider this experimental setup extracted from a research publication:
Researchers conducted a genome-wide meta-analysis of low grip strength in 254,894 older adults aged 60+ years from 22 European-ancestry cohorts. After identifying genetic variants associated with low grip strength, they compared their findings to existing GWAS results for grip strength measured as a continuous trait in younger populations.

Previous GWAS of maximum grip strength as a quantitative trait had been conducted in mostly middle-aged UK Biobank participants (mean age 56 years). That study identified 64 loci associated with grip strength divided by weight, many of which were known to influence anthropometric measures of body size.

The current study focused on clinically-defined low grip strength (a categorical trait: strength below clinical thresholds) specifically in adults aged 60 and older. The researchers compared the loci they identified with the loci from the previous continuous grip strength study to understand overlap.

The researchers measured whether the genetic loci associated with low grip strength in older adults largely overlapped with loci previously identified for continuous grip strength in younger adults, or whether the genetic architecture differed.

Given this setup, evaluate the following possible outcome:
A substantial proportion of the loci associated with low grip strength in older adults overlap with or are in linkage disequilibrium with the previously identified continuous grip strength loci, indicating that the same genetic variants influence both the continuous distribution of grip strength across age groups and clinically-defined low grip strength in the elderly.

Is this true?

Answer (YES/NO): NO